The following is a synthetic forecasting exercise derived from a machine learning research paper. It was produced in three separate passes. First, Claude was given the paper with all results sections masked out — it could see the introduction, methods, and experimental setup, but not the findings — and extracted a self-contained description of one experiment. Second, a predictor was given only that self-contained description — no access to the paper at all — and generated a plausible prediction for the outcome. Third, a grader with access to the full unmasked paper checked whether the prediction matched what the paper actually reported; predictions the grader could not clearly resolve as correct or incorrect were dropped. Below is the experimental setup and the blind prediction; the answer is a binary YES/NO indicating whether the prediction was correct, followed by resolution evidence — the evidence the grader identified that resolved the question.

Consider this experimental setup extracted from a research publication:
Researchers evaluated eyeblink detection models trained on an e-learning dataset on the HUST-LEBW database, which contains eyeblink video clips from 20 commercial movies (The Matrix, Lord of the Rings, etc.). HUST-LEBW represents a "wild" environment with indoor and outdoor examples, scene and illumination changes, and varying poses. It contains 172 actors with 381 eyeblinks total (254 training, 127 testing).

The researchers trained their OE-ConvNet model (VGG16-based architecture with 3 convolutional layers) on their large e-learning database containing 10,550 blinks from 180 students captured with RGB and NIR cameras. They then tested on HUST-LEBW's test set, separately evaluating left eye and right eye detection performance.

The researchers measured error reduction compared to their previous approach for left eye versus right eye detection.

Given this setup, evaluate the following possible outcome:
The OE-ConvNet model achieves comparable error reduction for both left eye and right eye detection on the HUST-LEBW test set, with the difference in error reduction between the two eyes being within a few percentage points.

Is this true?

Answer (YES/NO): NO